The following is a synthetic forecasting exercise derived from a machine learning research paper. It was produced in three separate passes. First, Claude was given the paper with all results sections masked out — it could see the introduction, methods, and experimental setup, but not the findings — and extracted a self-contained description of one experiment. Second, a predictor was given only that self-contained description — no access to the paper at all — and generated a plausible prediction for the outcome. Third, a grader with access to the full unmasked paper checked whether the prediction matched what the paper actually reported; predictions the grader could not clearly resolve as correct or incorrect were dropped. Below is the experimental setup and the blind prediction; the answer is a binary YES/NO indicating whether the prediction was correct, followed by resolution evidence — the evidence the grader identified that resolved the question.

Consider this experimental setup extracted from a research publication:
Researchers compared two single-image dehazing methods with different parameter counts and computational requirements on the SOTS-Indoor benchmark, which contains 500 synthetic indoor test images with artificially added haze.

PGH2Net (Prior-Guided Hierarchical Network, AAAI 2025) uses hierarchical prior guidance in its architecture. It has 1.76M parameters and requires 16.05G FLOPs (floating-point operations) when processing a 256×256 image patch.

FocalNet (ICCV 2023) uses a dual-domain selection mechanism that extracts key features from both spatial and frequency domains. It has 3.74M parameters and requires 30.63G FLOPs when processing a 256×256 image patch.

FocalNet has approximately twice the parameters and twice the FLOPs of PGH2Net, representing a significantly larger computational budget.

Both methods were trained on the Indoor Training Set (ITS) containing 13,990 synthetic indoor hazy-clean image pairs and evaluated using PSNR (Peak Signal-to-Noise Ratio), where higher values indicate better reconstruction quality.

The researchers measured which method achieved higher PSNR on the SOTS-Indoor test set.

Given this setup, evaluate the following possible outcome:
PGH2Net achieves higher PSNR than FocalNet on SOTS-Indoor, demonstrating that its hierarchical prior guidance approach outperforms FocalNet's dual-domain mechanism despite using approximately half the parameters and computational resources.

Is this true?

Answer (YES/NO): YES